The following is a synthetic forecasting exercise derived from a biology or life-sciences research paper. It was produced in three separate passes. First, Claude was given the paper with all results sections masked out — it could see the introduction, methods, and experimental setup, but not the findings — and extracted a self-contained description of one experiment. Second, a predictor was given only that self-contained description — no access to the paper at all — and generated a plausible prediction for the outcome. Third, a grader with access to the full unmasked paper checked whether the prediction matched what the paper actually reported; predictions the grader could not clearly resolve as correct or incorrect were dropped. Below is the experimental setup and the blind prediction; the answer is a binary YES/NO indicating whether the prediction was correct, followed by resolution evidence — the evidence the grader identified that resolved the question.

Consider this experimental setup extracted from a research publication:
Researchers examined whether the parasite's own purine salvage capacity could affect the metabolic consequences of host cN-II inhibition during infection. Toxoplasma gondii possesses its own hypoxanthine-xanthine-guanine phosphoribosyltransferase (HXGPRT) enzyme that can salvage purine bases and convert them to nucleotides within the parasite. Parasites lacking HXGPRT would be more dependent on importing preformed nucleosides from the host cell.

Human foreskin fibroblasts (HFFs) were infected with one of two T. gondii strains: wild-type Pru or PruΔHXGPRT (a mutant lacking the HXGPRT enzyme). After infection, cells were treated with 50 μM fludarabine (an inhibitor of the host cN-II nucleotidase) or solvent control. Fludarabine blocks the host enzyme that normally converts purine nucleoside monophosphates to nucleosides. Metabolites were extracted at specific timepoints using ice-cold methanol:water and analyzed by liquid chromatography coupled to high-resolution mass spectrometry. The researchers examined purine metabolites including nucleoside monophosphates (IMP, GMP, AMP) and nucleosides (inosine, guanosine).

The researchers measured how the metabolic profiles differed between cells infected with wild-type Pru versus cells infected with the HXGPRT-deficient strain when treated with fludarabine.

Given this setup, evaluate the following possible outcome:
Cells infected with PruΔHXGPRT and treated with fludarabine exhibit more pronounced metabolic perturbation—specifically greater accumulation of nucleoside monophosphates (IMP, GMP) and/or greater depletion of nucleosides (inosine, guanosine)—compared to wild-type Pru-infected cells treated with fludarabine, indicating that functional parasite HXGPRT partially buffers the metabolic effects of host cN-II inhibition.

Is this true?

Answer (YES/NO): YES